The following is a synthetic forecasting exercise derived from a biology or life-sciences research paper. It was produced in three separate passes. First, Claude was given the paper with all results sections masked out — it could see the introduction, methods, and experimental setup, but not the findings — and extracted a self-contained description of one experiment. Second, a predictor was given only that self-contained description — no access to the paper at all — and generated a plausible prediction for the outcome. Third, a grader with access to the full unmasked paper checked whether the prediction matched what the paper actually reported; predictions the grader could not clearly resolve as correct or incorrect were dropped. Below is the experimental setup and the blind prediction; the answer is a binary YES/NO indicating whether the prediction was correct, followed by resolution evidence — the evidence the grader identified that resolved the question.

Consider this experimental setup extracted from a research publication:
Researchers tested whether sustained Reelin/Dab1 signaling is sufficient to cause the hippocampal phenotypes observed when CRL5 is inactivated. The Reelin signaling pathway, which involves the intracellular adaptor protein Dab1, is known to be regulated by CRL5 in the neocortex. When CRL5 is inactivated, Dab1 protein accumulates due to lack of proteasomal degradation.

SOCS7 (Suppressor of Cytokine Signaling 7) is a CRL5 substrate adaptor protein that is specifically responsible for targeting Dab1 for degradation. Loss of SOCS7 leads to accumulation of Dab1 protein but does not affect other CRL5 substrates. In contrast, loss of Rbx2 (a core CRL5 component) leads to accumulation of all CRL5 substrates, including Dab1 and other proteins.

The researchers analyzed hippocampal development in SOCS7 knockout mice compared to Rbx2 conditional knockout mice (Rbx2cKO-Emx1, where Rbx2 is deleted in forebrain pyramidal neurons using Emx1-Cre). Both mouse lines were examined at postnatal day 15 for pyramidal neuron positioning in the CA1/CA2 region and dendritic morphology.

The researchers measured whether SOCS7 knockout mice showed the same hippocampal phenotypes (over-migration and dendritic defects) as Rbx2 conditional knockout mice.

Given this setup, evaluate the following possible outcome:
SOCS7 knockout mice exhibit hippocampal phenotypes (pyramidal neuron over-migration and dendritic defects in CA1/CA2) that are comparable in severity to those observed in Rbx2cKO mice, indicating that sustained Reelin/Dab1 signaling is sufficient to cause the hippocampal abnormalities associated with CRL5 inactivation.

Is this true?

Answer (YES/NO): NO